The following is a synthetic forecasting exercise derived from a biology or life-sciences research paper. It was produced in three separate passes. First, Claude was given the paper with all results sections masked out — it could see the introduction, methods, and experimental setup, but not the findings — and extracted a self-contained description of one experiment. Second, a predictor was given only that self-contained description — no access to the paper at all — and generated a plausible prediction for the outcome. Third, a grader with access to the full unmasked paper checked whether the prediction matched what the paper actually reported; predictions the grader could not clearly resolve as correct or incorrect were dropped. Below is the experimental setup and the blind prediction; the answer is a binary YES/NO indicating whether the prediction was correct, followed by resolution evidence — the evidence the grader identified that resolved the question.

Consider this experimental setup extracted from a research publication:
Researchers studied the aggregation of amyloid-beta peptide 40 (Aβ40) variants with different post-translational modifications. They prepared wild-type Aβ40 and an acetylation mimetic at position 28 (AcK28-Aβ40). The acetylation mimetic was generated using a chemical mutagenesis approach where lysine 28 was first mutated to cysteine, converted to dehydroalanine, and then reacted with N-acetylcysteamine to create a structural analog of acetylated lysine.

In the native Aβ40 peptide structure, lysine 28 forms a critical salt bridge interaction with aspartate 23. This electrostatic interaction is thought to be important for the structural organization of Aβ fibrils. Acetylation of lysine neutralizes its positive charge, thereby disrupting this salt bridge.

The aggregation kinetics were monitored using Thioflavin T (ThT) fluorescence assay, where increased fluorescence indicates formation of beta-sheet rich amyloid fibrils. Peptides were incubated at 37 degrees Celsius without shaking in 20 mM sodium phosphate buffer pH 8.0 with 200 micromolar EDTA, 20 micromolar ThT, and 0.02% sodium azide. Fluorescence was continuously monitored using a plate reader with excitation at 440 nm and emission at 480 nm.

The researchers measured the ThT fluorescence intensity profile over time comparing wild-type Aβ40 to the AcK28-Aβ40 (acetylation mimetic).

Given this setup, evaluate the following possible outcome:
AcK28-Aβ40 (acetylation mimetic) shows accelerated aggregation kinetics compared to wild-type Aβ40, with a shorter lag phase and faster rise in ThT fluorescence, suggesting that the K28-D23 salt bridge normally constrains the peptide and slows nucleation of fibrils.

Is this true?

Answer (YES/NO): NO